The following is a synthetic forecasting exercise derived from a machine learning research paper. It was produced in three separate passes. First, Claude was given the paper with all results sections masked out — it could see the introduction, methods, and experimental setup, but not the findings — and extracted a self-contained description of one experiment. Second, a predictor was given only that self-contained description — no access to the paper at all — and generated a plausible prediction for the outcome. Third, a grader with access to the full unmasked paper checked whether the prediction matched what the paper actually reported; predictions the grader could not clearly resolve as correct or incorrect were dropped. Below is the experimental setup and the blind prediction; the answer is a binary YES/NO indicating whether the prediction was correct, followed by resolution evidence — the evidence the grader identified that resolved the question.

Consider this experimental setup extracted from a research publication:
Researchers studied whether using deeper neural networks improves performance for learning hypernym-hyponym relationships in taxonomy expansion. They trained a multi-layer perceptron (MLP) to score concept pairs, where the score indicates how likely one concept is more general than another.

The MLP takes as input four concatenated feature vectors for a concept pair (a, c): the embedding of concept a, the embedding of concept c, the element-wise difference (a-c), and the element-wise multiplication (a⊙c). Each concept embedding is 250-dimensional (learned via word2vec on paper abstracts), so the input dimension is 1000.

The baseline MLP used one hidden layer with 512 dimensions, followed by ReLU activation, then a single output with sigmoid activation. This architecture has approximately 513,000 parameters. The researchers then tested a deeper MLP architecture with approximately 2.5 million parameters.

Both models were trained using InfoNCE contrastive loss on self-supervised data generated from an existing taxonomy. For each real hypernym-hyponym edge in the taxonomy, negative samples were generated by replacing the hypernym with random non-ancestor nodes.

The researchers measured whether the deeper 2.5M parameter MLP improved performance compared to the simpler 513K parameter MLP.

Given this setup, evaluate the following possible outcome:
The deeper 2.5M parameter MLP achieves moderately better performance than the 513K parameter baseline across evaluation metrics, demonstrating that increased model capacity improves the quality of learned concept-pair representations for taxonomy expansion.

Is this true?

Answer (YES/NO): NO